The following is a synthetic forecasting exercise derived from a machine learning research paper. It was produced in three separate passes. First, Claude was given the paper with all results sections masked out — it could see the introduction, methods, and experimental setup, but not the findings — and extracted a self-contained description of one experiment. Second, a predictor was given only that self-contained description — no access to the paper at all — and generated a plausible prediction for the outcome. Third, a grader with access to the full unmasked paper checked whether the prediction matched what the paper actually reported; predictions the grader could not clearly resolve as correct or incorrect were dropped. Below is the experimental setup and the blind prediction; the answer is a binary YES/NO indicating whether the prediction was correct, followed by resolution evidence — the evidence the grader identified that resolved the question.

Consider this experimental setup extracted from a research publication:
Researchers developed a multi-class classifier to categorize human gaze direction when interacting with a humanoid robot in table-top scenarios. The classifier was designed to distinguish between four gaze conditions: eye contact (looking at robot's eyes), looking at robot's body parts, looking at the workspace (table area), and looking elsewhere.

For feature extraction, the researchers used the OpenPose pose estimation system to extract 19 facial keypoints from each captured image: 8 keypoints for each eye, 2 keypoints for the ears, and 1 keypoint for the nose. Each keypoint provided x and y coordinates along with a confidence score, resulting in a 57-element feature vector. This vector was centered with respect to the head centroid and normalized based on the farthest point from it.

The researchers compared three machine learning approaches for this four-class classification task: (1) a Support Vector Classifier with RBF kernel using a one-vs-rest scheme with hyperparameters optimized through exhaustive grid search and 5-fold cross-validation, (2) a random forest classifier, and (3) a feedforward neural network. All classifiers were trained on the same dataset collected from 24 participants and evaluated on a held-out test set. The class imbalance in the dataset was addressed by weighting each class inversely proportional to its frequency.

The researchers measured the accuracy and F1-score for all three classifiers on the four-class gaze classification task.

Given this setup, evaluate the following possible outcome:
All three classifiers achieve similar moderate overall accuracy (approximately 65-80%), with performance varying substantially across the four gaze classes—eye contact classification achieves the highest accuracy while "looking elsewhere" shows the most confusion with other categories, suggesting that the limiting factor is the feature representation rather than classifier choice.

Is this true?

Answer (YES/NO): NO